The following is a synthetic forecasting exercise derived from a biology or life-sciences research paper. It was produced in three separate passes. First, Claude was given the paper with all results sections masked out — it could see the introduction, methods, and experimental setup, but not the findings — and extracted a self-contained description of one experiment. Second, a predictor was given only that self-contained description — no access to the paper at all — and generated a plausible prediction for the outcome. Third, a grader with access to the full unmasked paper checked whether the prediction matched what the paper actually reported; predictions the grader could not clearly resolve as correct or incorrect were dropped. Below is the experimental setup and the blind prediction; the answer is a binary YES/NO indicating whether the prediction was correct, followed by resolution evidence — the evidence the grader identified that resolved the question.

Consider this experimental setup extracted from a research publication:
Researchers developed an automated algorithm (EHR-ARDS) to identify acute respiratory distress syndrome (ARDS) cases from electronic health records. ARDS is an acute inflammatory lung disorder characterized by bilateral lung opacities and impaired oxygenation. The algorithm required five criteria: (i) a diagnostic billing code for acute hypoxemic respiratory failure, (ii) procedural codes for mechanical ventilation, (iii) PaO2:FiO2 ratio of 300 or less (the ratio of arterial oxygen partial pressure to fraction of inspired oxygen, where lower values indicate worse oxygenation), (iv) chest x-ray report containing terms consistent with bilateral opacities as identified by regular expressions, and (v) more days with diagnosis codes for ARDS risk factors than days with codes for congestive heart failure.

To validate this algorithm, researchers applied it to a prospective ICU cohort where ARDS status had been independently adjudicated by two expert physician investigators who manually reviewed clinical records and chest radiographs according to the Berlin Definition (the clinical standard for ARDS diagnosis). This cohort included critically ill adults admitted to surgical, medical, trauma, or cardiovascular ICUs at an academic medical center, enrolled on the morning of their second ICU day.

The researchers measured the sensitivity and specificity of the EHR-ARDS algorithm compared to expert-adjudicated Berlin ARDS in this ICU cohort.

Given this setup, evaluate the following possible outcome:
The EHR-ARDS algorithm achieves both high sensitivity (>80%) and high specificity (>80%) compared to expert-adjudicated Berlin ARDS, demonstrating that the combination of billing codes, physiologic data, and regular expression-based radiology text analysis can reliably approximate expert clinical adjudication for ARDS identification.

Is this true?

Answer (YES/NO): NO